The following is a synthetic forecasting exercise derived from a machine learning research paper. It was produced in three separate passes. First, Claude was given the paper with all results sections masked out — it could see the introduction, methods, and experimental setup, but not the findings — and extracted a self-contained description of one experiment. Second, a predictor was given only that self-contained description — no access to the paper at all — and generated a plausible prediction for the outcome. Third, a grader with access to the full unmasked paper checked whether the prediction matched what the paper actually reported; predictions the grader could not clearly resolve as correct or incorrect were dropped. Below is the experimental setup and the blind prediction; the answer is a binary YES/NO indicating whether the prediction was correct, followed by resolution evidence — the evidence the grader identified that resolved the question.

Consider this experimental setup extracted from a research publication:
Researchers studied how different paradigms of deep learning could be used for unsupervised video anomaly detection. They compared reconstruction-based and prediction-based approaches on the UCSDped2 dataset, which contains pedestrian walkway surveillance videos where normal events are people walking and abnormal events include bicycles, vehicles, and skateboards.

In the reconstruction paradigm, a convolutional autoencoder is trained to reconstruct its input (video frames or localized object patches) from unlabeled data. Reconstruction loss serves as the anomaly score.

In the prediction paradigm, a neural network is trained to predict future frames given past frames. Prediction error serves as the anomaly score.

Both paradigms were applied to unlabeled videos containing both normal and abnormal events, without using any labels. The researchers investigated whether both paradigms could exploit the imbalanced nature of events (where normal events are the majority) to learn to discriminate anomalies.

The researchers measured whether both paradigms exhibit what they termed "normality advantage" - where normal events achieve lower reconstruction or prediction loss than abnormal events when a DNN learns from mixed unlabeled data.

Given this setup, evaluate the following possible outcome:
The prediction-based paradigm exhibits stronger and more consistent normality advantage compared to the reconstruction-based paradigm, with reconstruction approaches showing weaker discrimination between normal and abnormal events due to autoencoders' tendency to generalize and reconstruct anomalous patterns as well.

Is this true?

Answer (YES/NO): NO